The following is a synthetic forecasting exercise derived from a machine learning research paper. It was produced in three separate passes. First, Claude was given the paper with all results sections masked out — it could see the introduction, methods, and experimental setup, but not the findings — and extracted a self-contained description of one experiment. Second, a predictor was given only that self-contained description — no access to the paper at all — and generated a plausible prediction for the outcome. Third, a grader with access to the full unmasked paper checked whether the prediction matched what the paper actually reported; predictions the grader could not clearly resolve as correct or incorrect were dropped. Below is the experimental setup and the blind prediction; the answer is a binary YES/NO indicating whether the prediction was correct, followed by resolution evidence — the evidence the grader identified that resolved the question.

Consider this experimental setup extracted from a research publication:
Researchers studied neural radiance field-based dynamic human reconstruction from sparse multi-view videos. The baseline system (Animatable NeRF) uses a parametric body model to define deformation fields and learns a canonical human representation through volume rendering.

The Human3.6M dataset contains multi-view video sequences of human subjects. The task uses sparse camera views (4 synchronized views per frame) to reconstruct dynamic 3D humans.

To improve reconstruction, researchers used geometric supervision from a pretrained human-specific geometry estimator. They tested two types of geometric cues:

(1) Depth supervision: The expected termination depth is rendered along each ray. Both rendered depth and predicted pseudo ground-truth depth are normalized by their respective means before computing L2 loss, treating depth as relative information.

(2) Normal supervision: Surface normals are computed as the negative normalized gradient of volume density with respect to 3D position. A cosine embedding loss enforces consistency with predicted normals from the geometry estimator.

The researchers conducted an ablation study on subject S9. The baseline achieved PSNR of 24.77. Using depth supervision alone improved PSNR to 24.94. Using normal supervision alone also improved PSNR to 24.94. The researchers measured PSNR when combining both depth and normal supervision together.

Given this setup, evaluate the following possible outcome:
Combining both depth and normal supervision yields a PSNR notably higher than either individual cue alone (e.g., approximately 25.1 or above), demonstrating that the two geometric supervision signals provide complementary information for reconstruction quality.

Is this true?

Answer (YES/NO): NO